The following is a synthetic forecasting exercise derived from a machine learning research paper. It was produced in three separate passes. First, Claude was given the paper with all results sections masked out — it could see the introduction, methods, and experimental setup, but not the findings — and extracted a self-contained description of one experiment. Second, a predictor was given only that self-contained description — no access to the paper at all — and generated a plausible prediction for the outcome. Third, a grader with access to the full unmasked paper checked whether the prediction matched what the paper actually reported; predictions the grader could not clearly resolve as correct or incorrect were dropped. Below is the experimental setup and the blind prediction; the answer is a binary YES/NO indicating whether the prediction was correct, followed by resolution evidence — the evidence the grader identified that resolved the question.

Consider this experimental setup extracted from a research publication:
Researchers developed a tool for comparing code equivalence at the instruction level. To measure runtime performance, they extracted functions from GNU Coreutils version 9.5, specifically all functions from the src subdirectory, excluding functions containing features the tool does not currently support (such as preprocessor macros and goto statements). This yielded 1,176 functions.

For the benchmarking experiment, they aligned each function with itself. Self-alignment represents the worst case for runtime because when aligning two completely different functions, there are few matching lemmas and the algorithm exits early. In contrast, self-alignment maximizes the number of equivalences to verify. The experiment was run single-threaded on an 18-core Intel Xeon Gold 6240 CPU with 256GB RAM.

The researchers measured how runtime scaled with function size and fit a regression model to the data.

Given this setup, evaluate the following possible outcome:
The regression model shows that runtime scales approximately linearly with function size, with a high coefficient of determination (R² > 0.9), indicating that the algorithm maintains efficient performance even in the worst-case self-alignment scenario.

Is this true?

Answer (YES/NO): NO